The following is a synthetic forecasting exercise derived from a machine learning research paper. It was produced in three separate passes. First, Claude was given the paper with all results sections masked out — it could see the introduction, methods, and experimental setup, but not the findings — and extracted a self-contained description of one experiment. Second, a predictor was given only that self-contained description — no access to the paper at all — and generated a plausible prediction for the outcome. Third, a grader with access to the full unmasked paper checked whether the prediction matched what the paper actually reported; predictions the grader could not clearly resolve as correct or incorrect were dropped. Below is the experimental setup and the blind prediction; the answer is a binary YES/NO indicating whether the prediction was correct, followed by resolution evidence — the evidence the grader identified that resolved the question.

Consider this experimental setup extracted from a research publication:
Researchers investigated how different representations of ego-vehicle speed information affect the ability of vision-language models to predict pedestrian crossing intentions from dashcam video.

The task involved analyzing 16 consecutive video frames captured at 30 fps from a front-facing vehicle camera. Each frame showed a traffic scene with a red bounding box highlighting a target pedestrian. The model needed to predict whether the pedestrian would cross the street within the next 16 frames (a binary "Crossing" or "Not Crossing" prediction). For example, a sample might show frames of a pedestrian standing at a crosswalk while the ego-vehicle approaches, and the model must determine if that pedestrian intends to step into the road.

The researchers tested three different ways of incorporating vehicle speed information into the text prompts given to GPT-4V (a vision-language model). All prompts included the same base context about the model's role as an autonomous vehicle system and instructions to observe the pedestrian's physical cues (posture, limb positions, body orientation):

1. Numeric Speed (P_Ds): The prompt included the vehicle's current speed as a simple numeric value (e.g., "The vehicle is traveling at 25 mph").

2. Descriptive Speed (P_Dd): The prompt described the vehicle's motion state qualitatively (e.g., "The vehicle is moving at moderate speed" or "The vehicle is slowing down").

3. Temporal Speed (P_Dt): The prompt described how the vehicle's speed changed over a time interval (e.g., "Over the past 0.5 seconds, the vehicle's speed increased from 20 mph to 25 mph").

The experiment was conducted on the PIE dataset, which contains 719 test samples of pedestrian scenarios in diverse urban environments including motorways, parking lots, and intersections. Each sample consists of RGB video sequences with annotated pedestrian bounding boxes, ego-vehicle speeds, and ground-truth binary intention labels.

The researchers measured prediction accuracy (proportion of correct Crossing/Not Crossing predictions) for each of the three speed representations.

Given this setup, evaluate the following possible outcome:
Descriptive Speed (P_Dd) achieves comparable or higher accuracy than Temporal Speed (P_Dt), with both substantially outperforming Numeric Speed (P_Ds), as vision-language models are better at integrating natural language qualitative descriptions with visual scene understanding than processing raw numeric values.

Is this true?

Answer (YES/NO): NO